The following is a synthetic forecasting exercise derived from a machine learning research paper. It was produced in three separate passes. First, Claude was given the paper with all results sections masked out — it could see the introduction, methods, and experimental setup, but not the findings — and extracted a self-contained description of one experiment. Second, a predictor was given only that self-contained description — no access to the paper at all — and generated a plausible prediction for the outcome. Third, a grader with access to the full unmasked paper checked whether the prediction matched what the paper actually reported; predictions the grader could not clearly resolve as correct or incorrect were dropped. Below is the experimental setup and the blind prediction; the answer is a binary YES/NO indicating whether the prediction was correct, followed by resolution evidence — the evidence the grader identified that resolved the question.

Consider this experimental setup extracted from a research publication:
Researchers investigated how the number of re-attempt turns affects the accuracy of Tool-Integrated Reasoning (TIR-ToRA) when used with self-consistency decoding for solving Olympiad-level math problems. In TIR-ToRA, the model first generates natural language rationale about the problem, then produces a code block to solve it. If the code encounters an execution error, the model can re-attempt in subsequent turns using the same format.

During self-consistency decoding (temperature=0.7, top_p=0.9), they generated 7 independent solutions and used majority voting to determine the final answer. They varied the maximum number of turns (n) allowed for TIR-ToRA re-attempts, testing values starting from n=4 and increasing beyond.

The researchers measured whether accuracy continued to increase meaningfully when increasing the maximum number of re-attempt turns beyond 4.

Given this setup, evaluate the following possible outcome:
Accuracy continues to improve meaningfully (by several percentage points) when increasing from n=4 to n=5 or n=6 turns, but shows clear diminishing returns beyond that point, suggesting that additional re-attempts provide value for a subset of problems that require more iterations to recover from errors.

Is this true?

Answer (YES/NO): NO